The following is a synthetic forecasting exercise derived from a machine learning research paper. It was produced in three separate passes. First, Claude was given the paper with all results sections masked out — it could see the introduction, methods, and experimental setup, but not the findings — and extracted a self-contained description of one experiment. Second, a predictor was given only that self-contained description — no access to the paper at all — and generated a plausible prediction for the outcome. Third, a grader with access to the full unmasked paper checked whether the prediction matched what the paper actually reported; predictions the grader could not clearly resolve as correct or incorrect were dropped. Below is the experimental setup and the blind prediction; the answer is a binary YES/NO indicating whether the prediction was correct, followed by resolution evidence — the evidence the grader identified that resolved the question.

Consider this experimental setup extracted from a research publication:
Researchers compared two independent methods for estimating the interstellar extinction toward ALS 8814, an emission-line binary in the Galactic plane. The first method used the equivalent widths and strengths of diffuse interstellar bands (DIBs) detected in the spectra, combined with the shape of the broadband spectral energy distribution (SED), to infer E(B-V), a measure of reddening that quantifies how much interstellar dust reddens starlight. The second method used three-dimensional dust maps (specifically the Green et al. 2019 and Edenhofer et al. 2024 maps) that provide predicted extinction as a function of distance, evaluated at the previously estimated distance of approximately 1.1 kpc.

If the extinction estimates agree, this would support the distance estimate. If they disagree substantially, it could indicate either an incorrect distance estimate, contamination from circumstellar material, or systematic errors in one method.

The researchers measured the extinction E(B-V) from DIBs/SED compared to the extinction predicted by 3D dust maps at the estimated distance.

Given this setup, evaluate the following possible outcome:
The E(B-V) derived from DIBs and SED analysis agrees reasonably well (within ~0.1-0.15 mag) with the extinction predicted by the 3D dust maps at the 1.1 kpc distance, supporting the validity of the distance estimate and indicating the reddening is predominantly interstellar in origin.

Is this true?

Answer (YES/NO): NO